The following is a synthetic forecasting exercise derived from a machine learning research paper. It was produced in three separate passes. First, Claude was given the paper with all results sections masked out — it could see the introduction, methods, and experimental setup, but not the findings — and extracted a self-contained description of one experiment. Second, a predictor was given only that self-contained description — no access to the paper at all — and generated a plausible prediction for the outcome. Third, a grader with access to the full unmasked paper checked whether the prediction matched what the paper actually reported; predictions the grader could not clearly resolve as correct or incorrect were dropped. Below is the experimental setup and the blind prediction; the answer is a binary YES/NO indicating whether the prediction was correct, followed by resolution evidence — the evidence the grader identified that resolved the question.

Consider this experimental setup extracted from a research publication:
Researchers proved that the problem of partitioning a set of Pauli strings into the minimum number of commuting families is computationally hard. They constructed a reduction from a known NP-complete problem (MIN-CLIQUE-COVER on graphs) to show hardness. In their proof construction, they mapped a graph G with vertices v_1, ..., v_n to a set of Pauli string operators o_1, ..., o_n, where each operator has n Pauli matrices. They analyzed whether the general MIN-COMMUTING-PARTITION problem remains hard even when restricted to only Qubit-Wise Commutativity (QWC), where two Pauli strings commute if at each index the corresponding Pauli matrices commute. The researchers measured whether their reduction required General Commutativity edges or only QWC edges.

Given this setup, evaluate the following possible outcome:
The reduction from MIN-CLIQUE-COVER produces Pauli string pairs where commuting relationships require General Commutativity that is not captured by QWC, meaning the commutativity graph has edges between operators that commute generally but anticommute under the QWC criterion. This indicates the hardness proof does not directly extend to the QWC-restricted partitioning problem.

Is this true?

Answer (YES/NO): NO